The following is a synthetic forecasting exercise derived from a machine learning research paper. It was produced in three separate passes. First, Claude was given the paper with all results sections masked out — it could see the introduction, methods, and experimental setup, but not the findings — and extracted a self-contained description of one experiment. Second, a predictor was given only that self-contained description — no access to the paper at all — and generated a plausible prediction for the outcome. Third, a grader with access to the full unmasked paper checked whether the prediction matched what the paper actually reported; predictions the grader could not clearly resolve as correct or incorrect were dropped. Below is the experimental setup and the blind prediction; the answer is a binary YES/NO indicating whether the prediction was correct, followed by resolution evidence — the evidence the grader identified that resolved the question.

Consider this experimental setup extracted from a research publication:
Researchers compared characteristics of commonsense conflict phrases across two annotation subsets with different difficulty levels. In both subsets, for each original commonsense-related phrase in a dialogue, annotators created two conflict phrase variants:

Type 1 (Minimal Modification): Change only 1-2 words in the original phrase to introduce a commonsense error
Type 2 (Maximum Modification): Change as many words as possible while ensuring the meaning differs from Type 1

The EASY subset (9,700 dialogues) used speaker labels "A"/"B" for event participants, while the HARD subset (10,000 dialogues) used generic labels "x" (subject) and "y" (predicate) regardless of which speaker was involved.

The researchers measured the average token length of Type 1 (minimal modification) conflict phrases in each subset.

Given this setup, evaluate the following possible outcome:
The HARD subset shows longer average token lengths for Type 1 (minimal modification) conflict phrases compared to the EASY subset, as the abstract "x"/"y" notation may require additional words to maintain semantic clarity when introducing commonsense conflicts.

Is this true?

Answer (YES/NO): NO